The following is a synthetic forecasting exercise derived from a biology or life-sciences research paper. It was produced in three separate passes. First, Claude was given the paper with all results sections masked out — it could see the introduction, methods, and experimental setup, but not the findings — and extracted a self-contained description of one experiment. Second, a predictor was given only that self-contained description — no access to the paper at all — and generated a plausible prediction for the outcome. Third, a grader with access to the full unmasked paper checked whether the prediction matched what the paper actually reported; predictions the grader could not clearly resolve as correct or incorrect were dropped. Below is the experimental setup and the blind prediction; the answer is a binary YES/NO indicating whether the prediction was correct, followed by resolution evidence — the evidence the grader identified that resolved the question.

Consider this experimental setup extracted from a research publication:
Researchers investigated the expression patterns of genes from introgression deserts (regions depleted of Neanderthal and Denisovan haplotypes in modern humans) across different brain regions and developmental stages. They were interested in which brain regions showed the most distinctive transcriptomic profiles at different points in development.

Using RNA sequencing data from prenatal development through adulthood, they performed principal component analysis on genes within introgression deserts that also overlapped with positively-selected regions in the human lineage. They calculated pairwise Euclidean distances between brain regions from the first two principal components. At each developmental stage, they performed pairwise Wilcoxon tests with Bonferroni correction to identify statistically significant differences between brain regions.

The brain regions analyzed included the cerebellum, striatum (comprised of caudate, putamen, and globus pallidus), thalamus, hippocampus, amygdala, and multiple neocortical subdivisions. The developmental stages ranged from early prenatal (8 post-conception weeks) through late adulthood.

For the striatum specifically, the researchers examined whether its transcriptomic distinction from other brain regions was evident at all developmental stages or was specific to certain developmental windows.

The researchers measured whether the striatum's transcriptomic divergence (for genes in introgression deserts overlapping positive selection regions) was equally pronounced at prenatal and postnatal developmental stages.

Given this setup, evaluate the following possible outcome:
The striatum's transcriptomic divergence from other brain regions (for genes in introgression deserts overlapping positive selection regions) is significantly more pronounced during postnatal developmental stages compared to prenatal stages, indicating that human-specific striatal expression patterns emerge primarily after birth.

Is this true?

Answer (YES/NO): NO